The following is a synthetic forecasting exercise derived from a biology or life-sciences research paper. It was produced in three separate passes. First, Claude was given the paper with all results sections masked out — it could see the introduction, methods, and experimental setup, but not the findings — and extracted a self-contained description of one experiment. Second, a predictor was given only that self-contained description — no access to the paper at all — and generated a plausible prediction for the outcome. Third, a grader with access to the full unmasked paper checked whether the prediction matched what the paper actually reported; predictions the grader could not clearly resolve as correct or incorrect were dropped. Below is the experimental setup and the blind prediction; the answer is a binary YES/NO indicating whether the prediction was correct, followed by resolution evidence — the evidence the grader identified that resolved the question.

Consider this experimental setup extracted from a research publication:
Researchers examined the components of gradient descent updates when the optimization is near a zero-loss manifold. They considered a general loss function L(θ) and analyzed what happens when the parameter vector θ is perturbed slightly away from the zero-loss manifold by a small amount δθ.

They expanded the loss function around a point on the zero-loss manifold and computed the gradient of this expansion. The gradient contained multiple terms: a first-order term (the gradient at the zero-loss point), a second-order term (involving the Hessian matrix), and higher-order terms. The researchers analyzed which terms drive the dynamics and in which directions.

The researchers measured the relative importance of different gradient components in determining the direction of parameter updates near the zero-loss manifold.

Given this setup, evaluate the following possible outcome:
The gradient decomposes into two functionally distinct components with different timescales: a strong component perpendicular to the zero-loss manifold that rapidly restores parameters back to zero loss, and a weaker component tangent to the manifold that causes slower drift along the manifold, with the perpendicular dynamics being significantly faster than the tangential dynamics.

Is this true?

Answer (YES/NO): YES